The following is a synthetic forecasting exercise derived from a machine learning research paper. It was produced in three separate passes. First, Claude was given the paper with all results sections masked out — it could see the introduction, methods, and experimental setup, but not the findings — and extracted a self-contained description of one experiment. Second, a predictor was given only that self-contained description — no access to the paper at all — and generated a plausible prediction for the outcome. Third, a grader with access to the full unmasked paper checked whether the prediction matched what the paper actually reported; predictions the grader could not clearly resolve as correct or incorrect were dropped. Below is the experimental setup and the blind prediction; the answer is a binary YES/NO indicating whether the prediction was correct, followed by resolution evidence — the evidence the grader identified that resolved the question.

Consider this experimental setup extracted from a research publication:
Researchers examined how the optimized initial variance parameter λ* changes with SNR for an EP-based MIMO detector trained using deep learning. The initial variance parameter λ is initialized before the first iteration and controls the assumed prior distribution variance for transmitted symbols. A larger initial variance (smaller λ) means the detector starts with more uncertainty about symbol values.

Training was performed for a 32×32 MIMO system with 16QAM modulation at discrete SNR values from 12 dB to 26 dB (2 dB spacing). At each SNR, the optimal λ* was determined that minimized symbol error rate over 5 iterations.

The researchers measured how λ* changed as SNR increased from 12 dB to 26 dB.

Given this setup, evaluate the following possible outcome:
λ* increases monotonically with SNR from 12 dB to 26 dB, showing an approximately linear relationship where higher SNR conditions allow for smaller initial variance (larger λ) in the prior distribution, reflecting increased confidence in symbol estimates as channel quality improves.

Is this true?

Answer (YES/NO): NO